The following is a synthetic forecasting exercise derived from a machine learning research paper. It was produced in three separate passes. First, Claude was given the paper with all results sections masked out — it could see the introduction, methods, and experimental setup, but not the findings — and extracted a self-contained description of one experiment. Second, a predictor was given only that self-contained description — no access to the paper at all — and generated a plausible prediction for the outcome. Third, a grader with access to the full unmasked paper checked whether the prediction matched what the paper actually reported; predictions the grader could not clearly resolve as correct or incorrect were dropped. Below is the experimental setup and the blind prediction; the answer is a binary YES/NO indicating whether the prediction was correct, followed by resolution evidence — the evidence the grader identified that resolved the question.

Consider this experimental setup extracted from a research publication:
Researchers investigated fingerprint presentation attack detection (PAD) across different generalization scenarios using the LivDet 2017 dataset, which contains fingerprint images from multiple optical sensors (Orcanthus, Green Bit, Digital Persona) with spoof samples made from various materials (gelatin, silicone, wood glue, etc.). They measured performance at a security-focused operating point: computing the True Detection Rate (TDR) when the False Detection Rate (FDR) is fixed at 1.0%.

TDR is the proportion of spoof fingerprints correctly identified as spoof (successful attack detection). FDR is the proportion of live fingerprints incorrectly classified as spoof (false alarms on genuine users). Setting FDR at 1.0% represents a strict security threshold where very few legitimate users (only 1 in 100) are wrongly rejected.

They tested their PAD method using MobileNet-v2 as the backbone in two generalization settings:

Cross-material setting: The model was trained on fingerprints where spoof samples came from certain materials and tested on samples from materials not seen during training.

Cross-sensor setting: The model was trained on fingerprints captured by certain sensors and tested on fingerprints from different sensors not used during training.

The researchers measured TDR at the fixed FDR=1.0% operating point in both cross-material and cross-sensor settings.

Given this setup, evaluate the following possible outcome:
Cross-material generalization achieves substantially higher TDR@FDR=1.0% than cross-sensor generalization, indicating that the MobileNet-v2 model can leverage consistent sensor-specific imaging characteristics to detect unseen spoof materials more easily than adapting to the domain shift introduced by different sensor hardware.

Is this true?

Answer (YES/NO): YES